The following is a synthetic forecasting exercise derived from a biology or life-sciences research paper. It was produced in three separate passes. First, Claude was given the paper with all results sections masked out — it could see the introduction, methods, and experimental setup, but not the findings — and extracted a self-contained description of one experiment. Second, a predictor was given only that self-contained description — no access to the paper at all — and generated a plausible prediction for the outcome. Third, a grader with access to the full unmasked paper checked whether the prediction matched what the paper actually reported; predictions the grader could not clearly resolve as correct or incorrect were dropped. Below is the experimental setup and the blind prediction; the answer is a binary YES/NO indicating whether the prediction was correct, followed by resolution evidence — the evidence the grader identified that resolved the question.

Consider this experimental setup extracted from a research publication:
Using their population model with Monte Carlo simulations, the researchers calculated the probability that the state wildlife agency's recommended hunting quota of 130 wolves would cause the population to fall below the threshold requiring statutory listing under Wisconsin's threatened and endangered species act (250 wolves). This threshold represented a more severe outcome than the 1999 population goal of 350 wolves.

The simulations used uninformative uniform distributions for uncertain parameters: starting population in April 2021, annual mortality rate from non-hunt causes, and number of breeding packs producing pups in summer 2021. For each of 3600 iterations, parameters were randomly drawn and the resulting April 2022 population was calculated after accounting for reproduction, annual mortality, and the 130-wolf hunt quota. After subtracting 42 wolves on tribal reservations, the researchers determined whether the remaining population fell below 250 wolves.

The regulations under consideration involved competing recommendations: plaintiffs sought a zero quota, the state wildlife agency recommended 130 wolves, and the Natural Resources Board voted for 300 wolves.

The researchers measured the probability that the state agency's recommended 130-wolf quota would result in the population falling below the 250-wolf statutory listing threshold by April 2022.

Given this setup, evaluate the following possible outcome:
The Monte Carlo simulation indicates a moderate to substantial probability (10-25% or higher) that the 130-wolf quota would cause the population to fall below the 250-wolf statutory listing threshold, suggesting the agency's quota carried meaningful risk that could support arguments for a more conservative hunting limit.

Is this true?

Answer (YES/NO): YES